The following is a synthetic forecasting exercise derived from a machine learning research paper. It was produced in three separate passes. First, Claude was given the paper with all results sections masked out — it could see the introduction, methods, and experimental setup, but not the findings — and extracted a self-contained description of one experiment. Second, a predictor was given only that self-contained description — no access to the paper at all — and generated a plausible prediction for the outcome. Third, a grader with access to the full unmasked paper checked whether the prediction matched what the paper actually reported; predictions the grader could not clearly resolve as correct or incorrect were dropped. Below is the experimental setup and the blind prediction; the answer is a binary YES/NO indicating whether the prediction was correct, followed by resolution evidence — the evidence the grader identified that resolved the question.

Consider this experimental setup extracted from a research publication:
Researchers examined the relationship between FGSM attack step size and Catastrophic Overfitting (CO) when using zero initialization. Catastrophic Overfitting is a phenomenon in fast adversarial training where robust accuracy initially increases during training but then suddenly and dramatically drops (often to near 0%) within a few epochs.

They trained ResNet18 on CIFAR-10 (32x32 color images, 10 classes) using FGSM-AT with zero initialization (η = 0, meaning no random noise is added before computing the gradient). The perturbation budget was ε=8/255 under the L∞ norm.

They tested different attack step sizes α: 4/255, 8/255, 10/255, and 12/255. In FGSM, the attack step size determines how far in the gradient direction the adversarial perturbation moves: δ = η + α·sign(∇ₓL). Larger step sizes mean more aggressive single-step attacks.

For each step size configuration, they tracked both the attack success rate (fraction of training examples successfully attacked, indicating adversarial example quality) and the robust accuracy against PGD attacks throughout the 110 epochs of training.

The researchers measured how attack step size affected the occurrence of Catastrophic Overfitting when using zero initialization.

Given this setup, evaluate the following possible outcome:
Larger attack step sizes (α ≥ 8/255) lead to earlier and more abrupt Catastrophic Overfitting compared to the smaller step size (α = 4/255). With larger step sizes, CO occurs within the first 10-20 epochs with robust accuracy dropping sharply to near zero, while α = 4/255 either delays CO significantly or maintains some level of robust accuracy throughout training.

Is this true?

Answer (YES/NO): YES